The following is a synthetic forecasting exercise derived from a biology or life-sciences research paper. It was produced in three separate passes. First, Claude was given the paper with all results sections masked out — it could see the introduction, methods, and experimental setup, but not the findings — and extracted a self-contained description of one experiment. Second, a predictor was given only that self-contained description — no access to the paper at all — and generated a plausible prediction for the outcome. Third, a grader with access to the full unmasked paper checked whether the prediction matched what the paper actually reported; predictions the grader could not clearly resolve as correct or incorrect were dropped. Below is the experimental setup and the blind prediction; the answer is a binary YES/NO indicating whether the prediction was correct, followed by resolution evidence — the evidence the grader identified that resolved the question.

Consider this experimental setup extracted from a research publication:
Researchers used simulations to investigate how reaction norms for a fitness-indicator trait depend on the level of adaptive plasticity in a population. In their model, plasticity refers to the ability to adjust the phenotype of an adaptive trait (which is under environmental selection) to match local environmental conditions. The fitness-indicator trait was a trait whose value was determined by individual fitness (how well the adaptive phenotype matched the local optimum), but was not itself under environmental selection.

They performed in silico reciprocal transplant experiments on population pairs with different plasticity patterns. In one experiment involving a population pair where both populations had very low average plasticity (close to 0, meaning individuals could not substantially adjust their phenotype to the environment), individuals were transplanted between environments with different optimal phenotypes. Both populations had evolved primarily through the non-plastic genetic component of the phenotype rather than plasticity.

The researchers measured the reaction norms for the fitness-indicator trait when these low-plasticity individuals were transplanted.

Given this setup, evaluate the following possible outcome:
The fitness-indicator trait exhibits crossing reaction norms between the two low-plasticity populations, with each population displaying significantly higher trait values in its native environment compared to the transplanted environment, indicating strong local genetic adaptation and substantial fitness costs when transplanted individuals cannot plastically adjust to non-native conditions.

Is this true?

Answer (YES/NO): YES